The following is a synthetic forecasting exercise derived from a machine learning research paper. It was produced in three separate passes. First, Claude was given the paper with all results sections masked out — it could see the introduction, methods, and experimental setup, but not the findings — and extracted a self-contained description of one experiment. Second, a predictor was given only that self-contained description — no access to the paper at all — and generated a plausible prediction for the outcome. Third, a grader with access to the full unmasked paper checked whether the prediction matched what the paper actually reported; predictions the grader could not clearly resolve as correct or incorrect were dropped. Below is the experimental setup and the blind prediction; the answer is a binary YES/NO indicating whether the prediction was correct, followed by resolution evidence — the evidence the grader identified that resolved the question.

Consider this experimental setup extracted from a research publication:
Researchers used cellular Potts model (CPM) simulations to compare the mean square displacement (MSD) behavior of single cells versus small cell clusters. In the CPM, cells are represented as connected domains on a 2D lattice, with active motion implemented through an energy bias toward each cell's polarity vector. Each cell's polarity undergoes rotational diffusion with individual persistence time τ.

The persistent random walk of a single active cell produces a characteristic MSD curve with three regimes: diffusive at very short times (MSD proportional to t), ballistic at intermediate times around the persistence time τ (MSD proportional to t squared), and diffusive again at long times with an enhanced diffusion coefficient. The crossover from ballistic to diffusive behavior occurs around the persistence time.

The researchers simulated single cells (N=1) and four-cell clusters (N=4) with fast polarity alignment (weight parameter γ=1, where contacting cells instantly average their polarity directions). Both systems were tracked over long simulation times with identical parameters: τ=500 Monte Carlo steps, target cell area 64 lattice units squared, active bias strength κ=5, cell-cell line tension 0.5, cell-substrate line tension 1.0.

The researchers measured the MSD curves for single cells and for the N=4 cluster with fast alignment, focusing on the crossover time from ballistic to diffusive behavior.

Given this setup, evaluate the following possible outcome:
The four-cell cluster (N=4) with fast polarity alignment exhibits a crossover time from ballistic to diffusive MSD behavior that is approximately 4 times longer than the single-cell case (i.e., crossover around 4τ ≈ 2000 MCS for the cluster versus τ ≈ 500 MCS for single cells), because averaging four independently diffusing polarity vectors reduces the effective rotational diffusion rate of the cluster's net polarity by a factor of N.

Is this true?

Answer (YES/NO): YES